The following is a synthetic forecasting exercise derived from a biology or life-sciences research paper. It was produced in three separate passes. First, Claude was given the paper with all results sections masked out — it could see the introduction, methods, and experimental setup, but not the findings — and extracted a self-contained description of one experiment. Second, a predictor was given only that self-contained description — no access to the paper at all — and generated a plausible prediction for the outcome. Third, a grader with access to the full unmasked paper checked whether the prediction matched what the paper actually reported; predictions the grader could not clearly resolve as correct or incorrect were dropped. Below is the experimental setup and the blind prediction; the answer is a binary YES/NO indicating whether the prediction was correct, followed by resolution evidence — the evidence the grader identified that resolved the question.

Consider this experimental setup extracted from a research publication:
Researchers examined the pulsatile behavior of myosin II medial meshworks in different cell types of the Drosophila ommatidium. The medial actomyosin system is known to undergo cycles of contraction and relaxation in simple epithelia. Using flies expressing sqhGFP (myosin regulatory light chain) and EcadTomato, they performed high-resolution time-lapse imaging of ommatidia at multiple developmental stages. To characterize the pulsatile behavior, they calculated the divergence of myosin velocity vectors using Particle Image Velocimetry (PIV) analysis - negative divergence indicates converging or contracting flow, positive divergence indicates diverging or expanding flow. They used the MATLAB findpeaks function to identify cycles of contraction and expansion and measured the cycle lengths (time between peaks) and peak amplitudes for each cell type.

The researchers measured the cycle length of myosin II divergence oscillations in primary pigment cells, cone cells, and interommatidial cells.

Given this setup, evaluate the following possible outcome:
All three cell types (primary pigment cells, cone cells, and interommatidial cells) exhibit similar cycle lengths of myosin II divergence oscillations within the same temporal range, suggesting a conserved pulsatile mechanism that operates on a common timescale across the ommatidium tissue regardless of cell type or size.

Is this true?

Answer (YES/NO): YES